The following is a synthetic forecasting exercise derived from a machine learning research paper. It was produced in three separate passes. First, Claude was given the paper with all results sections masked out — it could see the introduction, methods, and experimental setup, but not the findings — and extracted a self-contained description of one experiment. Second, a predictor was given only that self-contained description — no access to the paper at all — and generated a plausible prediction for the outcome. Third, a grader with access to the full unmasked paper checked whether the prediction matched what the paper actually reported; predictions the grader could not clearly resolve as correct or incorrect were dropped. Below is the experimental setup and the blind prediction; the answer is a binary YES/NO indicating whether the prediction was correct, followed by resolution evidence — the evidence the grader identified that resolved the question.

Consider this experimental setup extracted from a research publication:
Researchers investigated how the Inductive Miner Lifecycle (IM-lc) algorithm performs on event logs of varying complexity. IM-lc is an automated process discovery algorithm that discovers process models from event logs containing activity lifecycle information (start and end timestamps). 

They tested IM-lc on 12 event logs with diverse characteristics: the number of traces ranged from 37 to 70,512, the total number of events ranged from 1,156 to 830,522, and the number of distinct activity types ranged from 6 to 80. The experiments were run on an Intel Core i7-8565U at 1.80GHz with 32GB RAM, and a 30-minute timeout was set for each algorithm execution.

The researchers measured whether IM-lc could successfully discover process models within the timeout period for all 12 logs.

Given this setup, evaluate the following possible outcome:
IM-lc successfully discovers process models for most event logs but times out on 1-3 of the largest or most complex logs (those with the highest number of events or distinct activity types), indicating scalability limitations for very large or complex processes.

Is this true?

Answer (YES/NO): YES